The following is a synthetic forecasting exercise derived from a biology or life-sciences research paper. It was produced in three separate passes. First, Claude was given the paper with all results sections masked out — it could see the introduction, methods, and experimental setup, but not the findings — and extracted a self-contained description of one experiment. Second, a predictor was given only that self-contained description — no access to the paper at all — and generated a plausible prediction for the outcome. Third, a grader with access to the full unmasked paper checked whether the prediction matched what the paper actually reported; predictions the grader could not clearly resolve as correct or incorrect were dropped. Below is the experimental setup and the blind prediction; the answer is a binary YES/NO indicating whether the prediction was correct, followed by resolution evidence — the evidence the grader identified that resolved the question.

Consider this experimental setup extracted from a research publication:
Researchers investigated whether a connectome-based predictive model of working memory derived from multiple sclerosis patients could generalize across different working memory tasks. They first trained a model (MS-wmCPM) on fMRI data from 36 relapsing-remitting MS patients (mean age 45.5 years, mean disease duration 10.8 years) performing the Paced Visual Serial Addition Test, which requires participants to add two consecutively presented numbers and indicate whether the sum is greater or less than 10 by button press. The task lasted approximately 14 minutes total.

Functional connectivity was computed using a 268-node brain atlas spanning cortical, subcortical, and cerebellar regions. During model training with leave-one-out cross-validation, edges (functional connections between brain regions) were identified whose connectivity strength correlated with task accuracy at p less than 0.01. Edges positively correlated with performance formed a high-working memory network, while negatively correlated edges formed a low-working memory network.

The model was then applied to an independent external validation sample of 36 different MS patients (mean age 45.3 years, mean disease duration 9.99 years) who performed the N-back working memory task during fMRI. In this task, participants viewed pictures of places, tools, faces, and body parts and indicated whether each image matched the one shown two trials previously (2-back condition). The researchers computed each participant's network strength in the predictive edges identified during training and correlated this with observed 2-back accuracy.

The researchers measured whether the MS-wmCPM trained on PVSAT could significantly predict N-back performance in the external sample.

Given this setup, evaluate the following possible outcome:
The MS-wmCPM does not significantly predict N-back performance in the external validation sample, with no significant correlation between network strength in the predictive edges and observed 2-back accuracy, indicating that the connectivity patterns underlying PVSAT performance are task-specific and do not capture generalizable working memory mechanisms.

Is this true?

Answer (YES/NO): YES